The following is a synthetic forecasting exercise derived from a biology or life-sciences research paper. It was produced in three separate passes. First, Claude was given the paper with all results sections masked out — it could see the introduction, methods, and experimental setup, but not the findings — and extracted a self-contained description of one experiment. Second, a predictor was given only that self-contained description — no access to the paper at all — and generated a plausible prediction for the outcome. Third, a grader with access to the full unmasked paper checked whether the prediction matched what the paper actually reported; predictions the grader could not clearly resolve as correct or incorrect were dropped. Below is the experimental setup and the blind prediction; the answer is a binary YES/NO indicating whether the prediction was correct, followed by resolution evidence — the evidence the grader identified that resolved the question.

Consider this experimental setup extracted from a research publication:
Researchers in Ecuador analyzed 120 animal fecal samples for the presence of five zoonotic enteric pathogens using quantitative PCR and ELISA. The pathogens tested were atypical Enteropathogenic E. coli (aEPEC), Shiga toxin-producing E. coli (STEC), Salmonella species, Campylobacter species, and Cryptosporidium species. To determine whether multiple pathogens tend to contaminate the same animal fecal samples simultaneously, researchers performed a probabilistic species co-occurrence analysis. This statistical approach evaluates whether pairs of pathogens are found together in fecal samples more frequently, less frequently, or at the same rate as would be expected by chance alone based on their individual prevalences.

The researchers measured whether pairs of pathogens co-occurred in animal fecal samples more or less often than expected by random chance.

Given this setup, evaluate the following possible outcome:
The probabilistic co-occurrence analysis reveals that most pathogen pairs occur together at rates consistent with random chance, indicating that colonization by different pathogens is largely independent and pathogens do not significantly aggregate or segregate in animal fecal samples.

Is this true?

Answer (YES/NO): YES